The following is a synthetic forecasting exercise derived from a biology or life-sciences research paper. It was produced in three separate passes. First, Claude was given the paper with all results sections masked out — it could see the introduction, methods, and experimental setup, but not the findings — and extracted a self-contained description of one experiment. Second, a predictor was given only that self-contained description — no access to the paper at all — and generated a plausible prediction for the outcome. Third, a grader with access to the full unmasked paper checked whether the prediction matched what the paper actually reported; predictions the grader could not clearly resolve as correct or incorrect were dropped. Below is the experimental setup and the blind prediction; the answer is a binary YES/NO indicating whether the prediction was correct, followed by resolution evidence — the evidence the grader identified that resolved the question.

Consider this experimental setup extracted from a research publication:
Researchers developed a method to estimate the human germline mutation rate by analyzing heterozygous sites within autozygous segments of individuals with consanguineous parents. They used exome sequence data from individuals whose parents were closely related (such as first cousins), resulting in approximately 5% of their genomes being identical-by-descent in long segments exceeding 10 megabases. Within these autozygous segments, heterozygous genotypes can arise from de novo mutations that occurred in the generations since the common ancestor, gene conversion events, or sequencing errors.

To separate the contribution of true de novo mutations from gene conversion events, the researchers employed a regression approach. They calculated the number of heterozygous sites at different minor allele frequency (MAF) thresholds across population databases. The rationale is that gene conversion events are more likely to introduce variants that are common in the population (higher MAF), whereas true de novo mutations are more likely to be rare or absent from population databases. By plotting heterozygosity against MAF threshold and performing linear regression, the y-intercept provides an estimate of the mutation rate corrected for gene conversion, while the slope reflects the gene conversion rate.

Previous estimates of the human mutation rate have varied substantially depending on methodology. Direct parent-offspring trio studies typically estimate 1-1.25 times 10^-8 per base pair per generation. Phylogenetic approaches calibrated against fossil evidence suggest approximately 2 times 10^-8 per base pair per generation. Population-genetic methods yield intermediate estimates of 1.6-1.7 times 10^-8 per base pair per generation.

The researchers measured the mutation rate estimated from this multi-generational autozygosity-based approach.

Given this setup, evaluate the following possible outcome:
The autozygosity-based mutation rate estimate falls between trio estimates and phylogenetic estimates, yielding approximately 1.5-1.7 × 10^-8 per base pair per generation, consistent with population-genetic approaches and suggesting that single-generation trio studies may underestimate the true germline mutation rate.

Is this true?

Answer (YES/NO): NO